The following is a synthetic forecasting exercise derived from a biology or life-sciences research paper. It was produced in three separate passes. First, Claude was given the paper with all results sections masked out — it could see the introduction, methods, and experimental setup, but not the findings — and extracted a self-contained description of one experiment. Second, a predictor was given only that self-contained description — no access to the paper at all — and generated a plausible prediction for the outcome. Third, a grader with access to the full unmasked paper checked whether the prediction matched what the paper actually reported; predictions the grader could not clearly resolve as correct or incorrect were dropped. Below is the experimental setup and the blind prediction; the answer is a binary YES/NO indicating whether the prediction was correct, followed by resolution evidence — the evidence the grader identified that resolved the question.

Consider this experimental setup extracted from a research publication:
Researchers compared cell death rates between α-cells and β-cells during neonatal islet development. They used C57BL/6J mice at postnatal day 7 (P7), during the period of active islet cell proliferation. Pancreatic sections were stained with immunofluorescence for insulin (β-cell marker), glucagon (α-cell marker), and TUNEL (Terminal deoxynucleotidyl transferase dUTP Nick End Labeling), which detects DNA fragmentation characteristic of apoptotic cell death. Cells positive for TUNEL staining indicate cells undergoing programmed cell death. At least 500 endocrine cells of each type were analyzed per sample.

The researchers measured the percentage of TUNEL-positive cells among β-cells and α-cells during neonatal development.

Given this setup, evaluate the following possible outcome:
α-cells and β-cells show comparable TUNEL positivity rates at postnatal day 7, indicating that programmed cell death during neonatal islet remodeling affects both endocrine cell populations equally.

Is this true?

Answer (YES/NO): NO